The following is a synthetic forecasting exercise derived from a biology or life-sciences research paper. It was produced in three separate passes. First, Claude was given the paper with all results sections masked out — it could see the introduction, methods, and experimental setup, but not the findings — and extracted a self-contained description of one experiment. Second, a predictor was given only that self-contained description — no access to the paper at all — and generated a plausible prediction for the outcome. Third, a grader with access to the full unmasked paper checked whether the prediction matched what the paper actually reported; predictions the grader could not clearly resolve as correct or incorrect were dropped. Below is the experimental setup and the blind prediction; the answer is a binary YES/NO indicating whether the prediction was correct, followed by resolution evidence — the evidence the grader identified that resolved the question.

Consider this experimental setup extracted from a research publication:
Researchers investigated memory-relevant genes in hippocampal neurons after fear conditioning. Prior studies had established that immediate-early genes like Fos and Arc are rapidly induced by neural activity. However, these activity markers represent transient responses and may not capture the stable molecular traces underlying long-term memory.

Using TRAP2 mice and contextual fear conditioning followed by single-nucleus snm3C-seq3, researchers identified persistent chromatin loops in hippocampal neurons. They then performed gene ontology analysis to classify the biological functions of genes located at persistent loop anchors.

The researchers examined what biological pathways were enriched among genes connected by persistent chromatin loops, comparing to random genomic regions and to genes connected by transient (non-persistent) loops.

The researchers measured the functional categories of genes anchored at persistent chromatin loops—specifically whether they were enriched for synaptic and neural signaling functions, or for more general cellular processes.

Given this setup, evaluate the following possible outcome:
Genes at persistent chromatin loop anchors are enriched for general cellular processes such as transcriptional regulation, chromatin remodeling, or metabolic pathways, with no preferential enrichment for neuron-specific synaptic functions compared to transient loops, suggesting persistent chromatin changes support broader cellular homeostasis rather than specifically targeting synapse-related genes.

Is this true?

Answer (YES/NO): NO